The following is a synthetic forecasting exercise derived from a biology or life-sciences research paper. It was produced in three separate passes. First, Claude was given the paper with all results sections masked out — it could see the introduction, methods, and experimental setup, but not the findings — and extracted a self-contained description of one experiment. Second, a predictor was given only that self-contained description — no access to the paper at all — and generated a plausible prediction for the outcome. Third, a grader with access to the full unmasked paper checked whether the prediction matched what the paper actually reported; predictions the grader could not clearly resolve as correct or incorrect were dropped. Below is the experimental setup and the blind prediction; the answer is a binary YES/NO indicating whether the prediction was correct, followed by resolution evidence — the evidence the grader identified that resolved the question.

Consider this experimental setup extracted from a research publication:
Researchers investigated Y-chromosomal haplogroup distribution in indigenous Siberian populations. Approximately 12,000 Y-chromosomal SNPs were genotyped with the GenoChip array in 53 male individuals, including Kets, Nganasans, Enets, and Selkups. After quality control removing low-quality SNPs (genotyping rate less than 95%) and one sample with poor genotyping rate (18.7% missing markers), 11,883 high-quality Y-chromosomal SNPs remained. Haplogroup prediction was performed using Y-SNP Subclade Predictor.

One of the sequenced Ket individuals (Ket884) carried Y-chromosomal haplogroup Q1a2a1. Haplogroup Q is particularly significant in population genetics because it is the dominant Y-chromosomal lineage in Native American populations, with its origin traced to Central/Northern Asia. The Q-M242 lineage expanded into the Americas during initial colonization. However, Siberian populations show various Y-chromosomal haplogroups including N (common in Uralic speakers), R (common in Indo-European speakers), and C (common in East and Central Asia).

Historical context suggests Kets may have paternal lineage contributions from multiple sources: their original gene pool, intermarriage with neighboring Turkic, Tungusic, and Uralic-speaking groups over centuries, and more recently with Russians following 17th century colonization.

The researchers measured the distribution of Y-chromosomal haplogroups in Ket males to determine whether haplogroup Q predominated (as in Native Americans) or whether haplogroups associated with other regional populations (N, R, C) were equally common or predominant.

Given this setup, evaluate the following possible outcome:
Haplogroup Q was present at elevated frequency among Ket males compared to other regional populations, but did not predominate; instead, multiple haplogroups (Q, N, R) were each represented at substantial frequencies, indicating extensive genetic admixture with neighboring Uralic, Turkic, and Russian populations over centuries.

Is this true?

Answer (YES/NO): NO